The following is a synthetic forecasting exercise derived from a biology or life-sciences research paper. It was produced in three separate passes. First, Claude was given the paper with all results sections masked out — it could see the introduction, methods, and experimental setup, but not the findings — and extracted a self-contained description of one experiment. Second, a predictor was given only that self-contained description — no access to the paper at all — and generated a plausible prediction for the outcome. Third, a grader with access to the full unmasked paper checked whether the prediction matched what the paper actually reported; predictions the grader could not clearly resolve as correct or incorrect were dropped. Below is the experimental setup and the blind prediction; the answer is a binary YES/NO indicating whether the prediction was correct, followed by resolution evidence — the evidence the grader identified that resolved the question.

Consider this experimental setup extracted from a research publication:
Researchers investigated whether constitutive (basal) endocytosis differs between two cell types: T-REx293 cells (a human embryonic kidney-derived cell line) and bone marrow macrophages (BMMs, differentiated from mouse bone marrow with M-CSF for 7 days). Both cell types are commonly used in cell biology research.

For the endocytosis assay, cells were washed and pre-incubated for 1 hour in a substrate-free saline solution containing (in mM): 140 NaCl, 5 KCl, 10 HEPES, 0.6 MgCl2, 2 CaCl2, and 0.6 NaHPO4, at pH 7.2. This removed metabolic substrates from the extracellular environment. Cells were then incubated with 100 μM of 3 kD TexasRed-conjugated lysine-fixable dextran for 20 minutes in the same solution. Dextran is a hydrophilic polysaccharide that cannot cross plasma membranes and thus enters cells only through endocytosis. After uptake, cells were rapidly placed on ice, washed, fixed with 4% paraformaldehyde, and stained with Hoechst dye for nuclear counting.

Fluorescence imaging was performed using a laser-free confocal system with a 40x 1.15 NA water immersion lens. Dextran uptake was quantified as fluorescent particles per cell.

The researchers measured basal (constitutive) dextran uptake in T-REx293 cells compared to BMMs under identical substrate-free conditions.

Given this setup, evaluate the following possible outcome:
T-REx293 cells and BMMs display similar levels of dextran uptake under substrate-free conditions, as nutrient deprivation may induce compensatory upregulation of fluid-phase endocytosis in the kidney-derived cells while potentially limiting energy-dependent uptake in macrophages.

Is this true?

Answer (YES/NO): NO